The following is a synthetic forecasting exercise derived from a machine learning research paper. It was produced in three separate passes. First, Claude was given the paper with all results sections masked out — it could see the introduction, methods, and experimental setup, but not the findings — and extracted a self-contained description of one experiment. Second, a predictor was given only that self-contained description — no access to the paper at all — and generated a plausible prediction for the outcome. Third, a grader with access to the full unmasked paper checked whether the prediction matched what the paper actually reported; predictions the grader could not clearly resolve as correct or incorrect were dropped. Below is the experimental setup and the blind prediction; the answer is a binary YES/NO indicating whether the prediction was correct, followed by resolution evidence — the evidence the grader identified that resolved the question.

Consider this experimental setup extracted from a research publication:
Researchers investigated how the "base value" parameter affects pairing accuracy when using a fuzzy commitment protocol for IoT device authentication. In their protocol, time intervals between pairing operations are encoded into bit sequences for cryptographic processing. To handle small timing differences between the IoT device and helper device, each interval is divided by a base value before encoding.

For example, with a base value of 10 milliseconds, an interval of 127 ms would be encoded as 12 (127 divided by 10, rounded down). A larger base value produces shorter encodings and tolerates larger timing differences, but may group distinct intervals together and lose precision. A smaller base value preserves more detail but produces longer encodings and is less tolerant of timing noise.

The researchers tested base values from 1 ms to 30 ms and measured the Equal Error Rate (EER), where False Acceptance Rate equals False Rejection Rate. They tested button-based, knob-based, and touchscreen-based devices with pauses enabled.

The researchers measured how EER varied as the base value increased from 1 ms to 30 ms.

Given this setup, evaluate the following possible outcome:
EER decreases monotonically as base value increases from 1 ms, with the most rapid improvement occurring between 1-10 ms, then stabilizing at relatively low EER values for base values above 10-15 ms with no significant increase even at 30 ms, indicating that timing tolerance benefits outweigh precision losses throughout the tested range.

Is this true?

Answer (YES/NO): NO